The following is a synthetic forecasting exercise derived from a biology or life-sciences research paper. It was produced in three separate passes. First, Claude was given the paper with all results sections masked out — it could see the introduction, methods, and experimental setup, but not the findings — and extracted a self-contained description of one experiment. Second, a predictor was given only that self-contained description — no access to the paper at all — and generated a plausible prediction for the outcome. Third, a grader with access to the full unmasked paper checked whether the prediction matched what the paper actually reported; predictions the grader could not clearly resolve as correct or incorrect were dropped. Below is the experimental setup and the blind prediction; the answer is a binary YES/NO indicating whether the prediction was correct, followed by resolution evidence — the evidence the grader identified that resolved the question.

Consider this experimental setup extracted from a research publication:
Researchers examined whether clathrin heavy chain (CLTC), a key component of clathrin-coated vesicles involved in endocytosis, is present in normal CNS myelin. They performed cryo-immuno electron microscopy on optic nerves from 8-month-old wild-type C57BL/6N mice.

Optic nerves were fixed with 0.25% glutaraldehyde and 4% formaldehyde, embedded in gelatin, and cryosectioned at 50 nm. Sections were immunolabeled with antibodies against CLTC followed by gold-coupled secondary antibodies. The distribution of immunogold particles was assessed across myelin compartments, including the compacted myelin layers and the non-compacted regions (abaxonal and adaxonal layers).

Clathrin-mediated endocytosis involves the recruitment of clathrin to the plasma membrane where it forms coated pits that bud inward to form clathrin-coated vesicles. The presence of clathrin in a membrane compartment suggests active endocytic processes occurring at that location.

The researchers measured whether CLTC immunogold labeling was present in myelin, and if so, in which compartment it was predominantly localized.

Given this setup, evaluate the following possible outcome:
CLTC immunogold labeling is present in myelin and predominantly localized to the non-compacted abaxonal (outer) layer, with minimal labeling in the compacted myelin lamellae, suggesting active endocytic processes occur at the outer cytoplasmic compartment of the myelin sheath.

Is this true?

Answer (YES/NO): NO